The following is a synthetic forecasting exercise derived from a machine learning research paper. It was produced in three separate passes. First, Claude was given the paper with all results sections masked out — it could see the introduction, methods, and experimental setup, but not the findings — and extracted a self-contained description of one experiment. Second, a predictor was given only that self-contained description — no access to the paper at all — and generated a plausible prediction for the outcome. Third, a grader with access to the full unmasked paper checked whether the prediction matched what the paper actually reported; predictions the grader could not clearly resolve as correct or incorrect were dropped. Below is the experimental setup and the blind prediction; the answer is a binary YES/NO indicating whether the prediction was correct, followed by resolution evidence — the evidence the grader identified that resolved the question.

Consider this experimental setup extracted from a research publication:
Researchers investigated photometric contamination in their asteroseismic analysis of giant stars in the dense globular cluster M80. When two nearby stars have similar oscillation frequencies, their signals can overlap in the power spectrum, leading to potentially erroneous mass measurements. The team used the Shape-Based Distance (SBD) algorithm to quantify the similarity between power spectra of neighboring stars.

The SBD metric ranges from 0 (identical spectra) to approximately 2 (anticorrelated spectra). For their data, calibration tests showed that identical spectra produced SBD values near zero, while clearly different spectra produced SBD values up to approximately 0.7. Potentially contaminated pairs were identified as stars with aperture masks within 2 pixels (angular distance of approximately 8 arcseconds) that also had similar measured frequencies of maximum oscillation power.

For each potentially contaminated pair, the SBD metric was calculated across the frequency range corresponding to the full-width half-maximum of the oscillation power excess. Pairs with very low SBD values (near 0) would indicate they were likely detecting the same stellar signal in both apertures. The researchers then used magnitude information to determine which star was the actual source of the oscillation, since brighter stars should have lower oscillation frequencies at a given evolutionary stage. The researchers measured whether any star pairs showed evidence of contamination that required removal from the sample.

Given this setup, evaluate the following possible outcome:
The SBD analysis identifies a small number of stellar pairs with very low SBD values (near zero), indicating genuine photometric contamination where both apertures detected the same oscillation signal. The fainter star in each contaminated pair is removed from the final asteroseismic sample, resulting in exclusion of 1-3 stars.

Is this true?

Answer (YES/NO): NO